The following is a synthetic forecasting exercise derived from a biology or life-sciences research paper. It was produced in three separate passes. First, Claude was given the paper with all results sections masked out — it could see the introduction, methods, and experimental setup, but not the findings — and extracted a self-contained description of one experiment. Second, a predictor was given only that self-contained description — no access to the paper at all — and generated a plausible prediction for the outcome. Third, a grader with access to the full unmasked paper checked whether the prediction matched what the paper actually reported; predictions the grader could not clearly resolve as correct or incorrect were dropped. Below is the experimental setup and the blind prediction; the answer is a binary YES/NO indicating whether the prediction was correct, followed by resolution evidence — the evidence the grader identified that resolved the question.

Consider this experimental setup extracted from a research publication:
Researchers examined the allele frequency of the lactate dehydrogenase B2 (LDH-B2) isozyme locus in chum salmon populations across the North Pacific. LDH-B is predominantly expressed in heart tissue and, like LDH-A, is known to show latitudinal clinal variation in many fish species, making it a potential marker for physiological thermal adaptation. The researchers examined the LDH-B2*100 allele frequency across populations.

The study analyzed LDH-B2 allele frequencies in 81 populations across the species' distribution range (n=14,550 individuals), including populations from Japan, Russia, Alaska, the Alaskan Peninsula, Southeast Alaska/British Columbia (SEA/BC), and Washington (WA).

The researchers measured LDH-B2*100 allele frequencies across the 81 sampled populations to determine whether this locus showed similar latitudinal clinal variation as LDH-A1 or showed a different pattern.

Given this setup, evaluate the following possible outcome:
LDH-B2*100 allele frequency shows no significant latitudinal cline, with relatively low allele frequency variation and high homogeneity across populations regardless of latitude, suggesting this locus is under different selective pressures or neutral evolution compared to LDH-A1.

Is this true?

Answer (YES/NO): YES